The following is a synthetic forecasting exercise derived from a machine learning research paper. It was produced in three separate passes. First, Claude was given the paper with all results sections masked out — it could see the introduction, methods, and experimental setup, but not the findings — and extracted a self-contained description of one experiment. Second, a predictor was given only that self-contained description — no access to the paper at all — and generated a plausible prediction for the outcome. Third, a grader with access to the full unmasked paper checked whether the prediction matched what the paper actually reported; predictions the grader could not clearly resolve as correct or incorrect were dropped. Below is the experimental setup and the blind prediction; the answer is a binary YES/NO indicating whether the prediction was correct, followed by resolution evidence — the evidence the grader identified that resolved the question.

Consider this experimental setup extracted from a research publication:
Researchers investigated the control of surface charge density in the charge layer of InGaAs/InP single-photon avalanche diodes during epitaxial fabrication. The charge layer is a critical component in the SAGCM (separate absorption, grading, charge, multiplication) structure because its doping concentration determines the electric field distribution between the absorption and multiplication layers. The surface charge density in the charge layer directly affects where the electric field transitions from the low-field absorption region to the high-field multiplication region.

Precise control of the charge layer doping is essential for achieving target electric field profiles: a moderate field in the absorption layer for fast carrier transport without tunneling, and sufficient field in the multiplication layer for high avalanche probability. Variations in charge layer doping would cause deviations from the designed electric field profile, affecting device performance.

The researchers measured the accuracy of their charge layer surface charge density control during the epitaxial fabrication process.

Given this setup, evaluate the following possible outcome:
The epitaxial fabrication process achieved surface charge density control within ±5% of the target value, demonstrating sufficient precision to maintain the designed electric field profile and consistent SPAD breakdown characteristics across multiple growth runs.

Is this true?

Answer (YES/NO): YES